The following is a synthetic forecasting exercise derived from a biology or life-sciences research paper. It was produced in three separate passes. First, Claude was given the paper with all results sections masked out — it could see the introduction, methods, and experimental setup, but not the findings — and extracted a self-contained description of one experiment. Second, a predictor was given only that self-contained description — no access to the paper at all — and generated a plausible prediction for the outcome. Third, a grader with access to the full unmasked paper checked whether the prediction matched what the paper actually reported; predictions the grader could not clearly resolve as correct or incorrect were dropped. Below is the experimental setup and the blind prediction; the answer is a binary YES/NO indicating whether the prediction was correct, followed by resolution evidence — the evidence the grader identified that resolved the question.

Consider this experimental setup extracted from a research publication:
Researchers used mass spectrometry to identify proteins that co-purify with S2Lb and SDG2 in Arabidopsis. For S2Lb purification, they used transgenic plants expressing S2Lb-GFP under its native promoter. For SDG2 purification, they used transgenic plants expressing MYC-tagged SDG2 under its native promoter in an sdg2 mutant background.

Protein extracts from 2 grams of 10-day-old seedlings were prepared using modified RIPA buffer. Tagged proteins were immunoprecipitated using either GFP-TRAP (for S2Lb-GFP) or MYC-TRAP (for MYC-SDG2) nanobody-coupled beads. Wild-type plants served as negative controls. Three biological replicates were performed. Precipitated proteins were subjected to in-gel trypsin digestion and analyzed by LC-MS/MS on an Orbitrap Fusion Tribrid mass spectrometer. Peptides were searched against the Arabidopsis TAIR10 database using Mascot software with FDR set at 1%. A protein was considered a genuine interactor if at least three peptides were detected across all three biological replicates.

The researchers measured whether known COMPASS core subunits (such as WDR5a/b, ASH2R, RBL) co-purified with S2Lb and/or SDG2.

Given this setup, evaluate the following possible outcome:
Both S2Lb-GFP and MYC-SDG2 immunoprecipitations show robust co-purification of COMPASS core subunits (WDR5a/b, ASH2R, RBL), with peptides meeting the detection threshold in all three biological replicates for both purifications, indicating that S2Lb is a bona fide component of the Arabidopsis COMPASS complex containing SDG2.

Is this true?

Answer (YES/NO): NO